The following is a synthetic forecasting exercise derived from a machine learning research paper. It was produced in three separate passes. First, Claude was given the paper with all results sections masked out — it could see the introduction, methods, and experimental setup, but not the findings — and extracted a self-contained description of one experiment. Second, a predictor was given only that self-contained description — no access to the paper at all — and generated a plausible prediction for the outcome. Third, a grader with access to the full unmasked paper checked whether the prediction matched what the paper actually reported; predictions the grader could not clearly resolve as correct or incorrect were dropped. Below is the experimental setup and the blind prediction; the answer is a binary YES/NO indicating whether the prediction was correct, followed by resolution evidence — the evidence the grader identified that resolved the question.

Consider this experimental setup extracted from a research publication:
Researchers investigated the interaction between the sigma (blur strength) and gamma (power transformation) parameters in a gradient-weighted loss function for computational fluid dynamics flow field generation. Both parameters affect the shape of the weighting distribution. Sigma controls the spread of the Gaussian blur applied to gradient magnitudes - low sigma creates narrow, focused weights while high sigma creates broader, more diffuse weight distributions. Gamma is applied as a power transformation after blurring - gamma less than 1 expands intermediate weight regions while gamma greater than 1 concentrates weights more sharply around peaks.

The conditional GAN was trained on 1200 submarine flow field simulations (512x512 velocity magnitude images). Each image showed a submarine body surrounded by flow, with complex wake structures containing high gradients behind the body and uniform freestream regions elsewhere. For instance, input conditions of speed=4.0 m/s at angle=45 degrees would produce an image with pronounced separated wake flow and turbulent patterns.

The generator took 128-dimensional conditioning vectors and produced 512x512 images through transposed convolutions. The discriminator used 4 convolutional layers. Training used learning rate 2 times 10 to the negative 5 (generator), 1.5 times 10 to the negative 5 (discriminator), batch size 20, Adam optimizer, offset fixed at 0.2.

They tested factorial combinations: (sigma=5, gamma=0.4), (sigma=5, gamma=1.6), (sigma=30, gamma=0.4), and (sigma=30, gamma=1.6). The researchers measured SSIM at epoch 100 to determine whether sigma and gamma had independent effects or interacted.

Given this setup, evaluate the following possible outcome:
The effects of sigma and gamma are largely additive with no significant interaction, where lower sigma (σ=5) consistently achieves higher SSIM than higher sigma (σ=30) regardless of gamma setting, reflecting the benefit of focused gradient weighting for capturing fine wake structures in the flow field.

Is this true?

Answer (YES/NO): NO